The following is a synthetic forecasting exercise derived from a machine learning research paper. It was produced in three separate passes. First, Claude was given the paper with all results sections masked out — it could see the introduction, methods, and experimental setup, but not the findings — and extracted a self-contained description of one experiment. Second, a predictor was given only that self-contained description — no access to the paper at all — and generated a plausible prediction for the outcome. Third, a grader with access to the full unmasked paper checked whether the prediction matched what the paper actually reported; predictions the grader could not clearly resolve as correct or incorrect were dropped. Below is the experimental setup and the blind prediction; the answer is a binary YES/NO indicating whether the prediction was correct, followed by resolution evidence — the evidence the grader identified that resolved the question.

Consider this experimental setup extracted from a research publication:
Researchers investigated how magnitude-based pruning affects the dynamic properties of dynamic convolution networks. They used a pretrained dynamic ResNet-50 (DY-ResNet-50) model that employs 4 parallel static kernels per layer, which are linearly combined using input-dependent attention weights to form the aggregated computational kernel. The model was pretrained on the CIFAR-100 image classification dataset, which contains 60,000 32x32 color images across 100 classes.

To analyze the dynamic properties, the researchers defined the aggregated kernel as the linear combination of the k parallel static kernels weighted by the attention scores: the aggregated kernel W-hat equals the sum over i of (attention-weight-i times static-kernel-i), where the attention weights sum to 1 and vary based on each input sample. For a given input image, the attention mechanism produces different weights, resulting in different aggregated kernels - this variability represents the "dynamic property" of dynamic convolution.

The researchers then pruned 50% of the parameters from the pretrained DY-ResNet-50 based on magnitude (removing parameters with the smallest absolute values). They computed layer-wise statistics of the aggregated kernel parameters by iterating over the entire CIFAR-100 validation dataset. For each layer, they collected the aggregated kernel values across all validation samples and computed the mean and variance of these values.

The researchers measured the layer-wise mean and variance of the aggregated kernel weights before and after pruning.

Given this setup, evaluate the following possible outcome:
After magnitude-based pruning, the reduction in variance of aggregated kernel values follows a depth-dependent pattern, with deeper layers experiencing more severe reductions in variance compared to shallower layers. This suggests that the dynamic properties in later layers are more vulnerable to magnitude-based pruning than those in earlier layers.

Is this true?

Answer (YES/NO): NO